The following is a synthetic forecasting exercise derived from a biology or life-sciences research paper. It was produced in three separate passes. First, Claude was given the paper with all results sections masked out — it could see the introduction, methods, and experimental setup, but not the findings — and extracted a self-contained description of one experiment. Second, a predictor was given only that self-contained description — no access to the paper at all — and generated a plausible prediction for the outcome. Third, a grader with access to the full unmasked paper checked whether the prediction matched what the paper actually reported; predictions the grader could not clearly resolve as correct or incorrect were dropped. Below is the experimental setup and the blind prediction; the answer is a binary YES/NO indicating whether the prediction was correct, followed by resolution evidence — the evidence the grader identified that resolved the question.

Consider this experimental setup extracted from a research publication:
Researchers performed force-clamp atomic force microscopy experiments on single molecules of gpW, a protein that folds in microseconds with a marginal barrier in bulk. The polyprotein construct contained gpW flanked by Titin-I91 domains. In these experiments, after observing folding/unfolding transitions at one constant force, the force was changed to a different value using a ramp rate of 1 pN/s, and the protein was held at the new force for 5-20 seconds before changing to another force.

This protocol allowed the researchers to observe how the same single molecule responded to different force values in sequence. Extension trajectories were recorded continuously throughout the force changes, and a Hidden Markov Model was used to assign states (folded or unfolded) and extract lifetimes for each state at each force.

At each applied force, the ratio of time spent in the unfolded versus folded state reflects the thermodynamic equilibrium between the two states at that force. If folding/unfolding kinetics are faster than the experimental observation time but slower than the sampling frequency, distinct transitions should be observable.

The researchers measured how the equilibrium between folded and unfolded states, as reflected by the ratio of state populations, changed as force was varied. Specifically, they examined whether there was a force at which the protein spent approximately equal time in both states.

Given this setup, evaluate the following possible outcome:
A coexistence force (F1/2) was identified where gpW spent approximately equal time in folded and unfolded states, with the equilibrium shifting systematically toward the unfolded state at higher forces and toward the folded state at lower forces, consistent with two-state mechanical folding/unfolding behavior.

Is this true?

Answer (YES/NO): YES